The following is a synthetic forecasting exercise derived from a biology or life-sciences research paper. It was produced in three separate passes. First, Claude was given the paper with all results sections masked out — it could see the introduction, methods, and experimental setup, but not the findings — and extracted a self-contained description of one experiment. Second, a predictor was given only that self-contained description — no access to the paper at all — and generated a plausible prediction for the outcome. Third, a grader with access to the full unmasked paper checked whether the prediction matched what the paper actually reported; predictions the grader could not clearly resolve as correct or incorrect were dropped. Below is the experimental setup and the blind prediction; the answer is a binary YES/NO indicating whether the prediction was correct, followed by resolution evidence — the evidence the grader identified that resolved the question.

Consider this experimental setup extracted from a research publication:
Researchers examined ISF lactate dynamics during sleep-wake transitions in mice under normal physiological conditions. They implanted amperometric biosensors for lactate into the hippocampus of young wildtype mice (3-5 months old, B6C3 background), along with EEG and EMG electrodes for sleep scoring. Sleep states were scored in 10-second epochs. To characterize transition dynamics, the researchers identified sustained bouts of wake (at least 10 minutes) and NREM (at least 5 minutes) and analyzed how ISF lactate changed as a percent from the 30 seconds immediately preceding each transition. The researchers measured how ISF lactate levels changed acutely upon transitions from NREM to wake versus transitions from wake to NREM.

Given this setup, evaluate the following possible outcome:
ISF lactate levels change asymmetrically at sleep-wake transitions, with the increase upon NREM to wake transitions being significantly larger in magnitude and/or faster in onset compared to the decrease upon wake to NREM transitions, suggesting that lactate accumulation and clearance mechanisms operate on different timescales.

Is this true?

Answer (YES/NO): YES